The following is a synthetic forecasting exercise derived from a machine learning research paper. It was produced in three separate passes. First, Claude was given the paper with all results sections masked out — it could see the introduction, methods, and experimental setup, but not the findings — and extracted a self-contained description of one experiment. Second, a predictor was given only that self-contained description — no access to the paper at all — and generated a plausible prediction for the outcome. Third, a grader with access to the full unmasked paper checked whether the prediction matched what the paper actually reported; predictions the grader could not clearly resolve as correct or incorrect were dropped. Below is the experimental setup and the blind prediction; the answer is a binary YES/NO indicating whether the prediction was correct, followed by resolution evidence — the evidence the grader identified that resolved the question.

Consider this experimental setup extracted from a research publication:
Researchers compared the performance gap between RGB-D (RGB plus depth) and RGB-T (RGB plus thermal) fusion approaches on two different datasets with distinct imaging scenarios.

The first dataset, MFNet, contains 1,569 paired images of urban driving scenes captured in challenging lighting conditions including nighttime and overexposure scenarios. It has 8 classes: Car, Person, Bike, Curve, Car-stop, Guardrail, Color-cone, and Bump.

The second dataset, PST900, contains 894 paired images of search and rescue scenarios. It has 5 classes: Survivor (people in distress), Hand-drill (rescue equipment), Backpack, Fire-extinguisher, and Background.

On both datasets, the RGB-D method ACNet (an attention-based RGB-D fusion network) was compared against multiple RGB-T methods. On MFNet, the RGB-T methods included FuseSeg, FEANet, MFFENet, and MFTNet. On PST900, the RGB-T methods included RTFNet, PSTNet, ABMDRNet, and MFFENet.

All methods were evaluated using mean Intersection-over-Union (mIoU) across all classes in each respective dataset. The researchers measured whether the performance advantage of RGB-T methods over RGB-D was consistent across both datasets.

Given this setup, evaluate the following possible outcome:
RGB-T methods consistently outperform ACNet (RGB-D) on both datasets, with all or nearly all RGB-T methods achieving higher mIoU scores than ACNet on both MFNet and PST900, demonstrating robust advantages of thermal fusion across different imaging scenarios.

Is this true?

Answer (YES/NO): NO